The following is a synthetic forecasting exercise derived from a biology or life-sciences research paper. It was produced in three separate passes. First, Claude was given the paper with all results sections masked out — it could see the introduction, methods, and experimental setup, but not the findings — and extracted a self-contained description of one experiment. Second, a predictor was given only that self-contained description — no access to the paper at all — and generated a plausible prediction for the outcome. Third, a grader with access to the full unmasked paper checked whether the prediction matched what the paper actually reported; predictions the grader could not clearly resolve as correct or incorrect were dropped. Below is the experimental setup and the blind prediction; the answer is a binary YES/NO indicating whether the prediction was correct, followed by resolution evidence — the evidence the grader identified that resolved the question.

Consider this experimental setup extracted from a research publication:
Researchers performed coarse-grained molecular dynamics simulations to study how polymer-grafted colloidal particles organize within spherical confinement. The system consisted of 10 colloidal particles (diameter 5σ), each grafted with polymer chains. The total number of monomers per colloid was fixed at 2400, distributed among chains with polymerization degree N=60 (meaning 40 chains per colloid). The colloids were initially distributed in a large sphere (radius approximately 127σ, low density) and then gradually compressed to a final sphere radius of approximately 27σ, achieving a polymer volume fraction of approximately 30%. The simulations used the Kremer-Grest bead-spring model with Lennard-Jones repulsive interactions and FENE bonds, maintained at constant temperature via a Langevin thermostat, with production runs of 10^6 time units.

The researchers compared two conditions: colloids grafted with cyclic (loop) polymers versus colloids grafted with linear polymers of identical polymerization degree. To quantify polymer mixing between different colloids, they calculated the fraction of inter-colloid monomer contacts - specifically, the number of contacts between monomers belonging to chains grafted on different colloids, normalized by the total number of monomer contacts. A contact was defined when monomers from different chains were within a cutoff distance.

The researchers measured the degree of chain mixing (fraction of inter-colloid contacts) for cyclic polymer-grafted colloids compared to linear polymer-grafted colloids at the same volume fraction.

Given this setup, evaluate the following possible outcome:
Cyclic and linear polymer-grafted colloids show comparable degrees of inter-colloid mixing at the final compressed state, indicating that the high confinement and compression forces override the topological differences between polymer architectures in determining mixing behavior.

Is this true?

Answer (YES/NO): NO